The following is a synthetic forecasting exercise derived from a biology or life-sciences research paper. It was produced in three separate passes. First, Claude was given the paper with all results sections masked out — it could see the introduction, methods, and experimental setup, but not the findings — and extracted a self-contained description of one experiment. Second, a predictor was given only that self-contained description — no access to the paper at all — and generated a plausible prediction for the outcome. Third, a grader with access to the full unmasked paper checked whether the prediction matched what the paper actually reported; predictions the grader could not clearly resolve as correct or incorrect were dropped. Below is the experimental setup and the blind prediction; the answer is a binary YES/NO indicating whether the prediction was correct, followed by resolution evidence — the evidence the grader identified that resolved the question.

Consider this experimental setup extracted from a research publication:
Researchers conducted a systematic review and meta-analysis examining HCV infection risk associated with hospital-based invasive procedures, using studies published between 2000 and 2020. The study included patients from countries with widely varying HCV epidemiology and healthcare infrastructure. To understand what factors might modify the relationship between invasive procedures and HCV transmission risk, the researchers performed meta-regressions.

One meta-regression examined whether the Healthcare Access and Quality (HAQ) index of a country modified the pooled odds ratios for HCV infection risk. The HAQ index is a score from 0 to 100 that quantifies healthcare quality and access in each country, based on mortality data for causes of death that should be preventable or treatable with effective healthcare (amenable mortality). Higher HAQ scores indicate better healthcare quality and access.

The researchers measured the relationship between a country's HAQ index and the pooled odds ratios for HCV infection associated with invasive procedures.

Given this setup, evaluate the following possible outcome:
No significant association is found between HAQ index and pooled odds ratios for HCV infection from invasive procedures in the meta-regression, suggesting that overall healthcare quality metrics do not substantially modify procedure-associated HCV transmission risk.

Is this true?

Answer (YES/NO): YES